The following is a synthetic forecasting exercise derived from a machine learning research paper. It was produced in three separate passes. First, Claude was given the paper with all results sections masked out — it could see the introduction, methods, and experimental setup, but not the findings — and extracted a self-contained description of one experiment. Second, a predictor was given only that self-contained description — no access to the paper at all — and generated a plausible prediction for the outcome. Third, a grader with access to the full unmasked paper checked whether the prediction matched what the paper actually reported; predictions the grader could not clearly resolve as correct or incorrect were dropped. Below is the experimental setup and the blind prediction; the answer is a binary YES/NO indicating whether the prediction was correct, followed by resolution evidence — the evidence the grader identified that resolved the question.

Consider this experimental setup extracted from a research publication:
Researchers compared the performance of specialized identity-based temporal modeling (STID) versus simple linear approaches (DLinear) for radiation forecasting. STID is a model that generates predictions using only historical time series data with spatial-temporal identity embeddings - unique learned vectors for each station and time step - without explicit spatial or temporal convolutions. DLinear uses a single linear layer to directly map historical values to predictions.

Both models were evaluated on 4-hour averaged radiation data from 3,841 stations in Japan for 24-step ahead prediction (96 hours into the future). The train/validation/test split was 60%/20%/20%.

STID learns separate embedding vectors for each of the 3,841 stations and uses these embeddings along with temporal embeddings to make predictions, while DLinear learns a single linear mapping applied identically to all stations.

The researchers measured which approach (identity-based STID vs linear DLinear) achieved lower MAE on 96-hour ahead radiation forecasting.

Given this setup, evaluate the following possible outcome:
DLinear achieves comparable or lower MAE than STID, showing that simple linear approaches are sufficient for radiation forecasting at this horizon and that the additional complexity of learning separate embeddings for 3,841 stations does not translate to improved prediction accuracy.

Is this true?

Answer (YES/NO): YES